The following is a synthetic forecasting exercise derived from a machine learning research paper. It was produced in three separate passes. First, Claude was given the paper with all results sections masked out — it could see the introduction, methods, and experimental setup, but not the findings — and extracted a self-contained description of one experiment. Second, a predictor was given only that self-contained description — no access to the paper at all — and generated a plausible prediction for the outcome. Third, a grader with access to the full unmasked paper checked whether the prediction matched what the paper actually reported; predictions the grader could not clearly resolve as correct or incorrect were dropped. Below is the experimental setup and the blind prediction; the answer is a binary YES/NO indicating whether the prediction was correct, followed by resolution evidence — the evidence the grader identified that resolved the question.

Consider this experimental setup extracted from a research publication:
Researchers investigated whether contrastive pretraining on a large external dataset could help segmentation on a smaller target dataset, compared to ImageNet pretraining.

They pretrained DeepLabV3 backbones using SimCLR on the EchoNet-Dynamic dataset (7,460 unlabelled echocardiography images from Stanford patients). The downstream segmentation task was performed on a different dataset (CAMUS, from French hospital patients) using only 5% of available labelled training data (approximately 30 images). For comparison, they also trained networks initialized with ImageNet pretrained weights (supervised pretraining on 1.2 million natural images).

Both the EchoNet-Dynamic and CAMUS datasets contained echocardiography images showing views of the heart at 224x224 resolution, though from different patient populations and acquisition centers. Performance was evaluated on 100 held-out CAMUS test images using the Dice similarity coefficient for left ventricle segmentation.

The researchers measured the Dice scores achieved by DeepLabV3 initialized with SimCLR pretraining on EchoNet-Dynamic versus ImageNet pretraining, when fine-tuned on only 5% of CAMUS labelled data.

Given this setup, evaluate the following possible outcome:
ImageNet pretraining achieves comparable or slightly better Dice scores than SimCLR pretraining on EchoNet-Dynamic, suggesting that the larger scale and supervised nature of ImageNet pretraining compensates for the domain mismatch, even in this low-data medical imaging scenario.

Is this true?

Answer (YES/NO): NO